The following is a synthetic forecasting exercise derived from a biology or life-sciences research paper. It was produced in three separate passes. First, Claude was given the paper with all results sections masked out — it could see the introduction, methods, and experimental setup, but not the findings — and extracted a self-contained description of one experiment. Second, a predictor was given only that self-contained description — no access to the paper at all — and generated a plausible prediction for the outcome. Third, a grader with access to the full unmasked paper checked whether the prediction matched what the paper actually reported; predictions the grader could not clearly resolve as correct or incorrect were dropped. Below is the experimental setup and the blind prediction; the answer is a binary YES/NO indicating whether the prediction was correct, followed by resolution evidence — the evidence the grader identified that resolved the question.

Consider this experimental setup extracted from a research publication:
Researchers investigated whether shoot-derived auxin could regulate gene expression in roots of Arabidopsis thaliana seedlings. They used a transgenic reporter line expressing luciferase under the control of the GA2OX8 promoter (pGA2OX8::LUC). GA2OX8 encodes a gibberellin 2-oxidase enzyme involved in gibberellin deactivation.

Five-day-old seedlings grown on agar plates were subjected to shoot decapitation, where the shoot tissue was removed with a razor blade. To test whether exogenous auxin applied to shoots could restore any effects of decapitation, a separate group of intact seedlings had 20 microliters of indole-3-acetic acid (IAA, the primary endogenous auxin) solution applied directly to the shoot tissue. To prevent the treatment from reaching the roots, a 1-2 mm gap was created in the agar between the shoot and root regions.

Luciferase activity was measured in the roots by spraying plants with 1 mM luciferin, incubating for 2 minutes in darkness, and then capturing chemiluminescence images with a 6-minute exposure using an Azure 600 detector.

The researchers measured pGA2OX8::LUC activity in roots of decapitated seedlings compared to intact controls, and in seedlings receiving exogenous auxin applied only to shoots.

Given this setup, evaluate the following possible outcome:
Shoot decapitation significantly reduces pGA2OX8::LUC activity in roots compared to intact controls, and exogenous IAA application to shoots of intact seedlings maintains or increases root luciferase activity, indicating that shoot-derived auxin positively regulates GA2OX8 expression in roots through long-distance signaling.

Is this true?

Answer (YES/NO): YES